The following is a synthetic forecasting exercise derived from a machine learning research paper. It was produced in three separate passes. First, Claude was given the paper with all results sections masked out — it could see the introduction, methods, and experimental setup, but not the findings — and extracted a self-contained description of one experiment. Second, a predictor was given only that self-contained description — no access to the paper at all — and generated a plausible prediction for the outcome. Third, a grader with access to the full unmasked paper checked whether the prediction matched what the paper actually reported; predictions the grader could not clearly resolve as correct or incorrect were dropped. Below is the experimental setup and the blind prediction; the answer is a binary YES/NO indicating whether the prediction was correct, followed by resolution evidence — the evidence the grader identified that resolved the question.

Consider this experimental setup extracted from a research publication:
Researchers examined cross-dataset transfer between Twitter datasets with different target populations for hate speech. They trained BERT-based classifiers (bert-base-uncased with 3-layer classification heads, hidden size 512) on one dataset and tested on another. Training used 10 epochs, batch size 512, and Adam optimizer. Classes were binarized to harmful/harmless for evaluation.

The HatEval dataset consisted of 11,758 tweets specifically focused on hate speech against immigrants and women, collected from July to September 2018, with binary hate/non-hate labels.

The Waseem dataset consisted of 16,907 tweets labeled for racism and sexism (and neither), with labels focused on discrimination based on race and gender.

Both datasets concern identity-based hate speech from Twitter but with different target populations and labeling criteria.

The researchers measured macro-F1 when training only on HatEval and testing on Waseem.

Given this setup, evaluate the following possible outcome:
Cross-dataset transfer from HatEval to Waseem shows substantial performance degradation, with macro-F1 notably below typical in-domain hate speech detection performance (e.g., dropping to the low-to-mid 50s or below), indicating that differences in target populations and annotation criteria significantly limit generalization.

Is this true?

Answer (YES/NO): NO